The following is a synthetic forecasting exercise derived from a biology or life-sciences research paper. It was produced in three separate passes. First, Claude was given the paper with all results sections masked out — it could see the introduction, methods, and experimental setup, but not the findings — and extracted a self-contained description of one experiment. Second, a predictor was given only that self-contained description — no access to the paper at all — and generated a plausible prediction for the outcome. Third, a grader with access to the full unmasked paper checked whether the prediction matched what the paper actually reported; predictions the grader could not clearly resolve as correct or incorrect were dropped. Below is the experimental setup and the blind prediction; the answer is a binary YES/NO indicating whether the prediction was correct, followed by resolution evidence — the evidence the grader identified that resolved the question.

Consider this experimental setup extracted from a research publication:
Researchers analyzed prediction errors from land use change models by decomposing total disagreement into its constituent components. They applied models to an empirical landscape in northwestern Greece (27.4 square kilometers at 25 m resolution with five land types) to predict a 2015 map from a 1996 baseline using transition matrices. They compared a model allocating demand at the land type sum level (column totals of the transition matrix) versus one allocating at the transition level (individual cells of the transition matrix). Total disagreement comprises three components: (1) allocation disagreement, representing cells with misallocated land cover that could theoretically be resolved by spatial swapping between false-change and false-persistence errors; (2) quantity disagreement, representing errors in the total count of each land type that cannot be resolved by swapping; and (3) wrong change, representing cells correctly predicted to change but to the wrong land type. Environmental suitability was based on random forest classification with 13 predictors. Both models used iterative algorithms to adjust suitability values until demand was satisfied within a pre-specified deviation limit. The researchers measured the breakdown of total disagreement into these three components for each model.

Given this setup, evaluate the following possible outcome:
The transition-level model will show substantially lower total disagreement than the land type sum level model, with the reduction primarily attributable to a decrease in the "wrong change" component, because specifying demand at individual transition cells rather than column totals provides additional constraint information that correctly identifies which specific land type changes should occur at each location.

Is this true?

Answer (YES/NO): NO